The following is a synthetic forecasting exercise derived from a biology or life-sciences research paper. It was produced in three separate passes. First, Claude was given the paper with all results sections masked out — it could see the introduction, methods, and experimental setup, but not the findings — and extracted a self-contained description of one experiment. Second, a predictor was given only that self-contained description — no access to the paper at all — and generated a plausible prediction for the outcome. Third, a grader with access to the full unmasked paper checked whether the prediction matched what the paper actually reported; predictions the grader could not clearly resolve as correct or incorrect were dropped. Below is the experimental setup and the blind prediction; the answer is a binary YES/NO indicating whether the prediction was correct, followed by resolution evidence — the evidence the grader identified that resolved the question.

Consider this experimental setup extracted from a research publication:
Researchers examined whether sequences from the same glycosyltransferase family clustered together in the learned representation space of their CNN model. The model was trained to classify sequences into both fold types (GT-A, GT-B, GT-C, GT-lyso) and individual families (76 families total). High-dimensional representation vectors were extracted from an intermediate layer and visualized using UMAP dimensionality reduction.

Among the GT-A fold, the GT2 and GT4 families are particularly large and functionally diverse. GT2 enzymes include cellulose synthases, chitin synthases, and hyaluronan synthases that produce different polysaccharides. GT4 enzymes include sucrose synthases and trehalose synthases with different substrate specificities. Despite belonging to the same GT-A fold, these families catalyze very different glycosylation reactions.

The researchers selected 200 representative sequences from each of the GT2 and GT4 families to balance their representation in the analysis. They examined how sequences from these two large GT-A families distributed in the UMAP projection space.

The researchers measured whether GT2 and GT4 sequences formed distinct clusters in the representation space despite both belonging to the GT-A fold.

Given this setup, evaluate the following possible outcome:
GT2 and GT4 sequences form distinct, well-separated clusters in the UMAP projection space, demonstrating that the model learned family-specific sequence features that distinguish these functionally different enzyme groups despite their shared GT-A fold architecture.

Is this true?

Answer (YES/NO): NO